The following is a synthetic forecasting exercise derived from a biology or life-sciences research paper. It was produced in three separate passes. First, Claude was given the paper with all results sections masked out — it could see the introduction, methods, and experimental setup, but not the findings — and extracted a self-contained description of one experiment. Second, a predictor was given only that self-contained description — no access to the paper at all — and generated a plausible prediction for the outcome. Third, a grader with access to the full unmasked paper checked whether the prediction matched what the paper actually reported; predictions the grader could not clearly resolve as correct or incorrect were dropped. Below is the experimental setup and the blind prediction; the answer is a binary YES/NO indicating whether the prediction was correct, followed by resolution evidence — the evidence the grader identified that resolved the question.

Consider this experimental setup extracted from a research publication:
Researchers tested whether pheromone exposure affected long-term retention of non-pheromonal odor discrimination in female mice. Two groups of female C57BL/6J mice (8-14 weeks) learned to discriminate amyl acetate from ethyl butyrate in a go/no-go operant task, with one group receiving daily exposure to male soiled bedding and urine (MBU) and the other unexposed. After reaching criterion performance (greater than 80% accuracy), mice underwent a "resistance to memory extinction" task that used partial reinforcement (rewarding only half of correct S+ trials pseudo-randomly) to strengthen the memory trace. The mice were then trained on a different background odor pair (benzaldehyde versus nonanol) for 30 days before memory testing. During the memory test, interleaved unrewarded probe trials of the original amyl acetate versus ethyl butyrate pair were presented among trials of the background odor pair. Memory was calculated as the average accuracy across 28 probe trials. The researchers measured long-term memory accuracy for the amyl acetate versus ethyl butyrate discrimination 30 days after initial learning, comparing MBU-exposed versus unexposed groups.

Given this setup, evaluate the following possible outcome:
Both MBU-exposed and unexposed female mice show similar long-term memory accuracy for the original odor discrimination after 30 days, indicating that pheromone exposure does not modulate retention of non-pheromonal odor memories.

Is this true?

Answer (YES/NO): YES